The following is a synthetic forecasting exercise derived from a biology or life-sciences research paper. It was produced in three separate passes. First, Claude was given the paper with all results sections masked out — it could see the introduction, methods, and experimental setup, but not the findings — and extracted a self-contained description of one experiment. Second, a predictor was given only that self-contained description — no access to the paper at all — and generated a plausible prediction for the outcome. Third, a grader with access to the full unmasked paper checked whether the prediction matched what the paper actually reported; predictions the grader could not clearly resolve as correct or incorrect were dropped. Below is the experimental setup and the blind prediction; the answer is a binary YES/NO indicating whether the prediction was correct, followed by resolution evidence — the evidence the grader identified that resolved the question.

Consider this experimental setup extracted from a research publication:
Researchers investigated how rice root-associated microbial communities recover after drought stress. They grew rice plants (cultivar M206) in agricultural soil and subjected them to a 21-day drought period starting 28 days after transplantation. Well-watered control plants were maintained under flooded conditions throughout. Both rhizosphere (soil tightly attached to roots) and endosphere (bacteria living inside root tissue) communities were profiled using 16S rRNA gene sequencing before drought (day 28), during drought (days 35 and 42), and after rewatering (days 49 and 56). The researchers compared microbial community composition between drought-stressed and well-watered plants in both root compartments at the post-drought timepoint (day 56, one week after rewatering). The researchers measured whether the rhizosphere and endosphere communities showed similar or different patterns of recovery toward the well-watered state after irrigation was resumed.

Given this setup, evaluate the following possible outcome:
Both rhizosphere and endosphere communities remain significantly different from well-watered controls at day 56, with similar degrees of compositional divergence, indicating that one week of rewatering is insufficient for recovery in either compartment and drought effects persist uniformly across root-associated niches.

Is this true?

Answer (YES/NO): NO